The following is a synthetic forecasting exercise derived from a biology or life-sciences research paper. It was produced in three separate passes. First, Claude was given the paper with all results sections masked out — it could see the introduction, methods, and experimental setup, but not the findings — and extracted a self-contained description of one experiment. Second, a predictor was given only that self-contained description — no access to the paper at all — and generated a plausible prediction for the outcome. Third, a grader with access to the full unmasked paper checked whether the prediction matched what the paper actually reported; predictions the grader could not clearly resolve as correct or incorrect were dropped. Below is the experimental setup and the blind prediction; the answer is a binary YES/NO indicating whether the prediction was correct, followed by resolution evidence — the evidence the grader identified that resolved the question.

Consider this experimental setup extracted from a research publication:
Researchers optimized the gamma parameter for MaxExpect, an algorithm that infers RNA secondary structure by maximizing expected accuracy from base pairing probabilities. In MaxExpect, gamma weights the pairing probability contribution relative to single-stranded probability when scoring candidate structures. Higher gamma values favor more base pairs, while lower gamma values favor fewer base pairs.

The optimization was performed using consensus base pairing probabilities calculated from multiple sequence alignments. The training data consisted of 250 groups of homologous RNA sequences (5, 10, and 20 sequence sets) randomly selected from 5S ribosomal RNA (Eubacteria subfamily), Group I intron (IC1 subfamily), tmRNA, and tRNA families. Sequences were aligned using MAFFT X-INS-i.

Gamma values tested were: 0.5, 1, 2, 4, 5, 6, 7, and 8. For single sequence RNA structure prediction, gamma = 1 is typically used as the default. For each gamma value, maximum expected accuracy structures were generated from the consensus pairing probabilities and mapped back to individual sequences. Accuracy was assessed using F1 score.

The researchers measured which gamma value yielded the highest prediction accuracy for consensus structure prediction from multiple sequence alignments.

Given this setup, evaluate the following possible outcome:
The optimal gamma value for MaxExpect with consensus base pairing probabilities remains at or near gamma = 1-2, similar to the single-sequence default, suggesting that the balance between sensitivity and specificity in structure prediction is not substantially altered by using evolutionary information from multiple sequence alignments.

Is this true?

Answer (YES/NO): NO